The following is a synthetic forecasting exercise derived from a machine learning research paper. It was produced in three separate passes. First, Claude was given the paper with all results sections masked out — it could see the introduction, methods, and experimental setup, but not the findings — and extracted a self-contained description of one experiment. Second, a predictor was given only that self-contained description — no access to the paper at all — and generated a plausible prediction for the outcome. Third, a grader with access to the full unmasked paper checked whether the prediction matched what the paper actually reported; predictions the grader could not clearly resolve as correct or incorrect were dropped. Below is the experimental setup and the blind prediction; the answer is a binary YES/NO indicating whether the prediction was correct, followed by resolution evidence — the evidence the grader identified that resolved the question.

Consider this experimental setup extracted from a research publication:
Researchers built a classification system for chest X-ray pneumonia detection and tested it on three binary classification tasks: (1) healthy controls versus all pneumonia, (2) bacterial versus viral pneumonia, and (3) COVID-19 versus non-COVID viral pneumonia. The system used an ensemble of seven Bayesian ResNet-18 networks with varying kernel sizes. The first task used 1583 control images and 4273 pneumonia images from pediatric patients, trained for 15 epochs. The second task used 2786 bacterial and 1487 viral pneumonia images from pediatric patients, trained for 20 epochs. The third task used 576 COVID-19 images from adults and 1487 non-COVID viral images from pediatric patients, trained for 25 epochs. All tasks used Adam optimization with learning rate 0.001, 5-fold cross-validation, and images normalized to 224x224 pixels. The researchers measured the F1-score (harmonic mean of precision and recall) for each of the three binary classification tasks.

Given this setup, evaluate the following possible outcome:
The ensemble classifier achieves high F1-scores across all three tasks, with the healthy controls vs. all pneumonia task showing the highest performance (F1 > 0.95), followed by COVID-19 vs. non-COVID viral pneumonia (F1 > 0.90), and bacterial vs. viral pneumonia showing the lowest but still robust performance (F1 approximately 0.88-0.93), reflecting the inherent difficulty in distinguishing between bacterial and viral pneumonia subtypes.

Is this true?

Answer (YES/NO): NO